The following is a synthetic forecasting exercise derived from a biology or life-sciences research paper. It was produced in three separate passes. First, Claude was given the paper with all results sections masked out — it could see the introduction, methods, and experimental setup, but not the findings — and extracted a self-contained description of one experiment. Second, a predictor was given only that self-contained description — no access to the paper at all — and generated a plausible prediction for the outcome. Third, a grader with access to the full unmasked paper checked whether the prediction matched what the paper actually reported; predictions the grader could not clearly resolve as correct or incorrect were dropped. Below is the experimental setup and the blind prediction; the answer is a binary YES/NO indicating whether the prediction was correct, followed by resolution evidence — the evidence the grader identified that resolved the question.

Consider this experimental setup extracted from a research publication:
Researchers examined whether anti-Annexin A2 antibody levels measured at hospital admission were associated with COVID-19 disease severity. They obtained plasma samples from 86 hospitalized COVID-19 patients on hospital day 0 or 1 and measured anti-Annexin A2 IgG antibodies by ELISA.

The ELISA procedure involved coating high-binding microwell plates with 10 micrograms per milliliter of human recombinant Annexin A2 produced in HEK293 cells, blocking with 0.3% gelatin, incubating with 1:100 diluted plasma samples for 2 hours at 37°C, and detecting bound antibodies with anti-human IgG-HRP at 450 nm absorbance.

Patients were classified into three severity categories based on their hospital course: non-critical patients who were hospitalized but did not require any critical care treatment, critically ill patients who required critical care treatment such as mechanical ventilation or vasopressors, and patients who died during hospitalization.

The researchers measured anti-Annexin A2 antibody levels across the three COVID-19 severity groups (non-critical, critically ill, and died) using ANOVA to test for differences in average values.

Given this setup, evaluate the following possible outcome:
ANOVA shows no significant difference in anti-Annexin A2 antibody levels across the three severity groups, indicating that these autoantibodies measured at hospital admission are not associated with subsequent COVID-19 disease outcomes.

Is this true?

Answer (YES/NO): NO